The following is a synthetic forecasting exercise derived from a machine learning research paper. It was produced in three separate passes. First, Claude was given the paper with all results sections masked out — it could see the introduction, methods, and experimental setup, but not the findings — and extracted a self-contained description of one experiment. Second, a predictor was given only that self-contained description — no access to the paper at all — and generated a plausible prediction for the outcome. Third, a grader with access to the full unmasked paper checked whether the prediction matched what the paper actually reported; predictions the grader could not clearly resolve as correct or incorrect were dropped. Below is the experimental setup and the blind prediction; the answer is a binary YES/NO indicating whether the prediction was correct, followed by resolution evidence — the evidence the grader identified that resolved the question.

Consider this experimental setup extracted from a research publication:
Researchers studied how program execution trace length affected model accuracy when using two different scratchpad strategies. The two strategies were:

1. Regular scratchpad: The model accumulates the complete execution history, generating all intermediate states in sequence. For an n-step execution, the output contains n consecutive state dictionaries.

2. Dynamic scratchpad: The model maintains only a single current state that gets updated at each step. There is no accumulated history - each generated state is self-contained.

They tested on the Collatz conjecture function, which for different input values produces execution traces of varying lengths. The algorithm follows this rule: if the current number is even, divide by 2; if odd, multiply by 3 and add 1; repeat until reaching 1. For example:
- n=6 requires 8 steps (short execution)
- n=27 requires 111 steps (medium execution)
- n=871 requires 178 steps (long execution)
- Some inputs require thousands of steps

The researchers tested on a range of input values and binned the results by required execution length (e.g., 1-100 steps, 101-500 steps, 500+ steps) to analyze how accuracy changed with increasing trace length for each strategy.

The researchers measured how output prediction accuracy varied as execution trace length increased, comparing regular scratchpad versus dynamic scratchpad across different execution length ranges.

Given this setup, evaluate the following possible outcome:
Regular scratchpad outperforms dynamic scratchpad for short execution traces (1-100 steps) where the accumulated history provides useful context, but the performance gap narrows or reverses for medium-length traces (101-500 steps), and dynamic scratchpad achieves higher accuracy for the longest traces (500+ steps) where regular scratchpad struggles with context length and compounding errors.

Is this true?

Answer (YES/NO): NO